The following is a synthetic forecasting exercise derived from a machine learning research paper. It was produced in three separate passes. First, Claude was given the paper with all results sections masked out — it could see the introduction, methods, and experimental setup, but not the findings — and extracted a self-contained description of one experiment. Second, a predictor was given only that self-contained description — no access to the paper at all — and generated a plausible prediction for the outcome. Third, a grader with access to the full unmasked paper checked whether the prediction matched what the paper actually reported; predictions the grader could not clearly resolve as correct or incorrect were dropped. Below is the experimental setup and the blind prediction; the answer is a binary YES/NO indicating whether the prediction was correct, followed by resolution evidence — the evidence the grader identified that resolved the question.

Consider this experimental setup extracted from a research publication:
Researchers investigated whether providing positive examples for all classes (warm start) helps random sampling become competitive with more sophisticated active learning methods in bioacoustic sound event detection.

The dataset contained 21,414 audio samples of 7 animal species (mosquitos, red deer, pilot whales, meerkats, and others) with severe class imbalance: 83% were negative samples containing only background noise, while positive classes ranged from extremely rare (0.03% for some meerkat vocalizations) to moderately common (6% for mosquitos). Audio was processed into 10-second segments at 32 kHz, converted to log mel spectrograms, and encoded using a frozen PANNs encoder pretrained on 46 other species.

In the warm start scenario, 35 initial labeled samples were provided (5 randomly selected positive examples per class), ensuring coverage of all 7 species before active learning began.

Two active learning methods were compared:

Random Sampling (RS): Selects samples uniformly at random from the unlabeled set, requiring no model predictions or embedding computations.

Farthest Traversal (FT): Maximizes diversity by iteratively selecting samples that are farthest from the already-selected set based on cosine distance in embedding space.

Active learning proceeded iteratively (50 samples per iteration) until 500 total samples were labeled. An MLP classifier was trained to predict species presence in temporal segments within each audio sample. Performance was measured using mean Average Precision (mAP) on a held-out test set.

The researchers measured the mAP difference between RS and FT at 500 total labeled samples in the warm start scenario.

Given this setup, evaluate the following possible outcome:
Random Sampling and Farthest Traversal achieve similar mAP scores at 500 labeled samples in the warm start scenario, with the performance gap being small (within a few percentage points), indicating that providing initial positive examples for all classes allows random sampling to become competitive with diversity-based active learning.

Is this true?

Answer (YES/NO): YES